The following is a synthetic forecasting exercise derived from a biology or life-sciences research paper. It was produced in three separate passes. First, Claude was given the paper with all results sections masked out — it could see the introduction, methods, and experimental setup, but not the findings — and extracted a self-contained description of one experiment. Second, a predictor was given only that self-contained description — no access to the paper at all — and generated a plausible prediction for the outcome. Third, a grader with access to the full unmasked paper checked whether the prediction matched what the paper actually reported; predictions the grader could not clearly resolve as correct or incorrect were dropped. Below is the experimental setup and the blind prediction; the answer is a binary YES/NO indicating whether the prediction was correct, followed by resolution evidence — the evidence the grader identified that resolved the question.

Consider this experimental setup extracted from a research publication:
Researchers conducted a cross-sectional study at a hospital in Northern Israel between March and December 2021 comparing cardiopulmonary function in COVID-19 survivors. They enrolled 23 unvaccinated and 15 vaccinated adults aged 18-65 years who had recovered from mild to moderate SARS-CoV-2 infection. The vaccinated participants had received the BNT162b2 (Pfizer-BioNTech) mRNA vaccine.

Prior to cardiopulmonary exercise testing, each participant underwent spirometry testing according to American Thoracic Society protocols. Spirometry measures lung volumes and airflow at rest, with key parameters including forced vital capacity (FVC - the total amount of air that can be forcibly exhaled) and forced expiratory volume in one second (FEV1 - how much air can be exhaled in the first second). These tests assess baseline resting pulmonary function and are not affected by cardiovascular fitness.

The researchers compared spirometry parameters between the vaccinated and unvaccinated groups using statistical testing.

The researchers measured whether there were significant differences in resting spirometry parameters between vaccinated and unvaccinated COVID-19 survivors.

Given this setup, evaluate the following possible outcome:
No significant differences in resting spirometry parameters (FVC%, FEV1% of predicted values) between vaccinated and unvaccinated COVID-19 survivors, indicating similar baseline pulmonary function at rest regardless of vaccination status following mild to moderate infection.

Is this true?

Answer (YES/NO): YES